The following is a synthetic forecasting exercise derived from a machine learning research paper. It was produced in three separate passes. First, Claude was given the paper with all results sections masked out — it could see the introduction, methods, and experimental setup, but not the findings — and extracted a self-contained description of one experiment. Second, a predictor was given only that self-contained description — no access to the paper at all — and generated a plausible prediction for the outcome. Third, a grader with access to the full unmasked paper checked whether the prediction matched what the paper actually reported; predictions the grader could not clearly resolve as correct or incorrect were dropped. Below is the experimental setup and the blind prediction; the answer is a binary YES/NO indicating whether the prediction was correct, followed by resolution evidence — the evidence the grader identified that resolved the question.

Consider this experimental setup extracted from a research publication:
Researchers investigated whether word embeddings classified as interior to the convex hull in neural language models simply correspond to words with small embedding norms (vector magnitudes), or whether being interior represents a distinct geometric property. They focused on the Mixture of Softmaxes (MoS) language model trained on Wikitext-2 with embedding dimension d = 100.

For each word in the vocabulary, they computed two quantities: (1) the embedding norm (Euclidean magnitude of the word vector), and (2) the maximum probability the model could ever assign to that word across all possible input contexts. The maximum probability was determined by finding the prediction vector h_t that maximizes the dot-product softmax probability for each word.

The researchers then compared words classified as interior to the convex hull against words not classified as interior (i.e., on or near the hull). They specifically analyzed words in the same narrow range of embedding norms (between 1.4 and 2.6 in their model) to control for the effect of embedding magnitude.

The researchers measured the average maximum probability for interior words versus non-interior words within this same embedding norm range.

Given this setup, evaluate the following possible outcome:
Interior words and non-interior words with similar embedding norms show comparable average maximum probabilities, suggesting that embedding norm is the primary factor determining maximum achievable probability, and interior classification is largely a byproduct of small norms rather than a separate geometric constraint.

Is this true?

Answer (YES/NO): NO